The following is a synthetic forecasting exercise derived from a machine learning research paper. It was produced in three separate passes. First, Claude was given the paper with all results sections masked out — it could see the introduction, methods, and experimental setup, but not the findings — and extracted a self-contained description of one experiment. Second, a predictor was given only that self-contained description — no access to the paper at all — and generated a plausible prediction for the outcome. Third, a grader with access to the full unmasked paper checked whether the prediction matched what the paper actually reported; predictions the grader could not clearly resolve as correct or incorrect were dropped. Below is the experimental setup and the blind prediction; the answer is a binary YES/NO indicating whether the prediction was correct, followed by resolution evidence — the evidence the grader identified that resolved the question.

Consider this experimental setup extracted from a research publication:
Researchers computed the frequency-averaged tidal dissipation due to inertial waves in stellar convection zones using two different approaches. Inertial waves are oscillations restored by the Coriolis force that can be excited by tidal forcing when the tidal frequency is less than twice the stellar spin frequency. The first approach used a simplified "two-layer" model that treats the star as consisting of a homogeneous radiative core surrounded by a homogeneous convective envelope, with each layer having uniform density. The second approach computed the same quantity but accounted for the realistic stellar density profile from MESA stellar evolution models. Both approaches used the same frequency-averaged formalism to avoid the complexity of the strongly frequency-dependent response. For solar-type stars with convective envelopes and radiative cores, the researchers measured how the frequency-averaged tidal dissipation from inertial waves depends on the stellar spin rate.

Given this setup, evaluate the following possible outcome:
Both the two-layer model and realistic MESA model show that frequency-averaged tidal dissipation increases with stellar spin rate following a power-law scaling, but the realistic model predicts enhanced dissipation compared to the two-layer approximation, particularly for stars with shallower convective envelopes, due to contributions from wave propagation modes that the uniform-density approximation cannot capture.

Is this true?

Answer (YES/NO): YES